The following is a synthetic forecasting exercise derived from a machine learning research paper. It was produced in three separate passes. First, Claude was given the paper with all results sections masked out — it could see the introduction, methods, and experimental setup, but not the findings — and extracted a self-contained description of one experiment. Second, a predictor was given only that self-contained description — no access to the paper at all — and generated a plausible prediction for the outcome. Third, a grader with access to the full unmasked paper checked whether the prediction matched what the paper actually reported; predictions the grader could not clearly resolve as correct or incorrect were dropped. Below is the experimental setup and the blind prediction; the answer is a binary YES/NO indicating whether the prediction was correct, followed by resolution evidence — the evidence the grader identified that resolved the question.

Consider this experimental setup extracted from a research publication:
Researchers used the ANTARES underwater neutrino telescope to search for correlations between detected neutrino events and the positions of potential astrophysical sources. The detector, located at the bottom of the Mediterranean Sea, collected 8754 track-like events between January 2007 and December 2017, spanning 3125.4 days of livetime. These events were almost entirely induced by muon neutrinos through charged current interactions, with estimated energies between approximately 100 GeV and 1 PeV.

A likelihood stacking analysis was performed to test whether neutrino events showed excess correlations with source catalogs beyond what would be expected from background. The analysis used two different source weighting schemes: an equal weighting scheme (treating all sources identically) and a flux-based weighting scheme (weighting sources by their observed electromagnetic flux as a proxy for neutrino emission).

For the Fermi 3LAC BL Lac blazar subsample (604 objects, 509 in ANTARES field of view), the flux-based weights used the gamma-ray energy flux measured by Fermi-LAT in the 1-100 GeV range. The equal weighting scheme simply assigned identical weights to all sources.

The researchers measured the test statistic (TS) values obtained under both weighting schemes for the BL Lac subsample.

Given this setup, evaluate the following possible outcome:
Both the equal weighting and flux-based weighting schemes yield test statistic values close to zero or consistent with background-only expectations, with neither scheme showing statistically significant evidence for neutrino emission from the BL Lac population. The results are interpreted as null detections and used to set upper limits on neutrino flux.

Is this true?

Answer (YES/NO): YES